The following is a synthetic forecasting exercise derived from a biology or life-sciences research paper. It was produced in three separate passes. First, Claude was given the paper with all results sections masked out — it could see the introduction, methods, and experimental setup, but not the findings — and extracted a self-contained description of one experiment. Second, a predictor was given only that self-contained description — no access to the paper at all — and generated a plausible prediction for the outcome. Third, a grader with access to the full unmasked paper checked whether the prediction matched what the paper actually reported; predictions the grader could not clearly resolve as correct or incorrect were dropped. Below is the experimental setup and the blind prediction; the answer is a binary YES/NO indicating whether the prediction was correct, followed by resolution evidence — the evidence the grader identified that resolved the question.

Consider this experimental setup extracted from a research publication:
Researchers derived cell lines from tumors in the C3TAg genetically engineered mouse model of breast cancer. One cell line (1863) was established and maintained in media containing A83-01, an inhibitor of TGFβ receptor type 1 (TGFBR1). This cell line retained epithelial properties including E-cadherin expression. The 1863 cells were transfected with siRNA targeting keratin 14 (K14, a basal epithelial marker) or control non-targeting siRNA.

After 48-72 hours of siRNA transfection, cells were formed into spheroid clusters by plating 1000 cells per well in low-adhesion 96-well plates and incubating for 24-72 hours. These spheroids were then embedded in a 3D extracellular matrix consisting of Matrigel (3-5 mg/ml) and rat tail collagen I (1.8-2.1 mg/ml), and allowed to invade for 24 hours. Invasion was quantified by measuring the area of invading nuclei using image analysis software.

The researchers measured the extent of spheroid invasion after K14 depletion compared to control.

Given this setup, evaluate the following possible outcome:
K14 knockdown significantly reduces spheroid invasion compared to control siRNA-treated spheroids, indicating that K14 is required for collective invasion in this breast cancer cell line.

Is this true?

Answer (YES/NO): NO